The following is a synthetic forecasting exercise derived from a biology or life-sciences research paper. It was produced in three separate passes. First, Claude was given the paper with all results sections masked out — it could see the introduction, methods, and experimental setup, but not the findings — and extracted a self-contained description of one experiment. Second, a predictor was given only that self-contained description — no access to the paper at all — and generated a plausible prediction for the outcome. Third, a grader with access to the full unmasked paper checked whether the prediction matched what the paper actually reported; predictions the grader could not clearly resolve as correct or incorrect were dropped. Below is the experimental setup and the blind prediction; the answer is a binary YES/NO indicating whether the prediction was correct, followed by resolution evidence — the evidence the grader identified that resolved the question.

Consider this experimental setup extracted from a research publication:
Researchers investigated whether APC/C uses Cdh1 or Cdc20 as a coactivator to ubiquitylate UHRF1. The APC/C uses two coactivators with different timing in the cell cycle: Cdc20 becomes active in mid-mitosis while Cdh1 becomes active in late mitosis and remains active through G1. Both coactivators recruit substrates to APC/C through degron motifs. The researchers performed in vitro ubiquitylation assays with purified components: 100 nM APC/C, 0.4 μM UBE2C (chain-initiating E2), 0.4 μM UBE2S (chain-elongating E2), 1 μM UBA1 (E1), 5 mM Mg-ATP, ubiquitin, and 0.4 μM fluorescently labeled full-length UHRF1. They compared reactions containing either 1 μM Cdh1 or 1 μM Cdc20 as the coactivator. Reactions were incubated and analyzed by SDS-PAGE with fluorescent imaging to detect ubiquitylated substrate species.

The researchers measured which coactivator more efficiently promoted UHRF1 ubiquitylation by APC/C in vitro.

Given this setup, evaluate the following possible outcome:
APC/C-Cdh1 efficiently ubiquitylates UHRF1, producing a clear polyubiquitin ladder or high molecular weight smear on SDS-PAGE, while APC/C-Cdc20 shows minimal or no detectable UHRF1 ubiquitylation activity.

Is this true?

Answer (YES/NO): YES